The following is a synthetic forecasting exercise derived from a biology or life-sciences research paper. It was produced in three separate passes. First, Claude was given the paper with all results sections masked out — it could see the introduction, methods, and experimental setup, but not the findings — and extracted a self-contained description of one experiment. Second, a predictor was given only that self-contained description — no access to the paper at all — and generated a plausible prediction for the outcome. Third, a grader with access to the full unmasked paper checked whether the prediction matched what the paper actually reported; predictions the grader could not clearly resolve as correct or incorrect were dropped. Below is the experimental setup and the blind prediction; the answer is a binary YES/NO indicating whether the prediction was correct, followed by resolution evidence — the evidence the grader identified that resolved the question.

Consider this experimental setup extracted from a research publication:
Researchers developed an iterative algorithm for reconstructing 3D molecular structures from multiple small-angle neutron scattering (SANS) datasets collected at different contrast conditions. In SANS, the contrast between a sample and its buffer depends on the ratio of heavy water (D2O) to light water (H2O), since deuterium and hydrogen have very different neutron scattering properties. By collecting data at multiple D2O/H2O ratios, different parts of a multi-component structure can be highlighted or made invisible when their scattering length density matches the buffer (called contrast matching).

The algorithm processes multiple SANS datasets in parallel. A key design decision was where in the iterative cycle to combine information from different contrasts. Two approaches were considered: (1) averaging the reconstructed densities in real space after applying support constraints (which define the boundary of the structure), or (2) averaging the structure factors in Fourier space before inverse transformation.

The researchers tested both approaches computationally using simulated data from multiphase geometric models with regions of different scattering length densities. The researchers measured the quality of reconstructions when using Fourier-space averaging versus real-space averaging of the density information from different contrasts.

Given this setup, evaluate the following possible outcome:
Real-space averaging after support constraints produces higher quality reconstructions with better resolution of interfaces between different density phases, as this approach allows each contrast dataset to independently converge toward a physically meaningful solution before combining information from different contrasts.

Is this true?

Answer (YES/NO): YES